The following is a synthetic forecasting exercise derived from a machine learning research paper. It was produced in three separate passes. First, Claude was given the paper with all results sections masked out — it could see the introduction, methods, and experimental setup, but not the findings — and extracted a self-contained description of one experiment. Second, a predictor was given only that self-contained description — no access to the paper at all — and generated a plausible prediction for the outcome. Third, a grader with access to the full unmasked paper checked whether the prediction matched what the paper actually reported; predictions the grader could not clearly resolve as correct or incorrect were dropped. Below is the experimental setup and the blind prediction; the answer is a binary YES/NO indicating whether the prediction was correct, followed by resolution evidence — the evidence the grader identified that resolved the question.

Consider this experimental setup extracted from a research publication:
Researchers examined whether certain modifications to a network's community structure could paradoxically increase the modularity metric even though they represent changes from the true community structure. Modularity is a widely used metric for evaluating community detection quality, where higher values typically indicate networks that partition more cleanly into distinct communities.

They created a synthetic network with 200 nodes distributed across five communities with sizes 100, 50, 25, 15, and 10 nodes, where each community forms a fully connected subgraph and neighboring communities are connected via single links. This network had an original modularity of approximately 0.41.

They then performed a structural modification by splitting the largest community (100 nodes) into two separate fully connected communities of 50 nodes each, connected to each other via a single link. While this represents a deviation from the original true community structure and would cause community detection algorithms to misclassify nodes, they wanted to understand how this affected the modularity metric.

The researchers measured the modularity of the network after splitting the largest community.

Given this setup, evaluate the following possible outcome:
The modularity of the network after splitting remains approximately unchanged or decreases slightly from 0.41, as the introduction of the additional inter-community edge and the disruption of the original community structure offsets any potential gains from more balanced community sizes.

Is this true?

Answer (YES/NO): NO